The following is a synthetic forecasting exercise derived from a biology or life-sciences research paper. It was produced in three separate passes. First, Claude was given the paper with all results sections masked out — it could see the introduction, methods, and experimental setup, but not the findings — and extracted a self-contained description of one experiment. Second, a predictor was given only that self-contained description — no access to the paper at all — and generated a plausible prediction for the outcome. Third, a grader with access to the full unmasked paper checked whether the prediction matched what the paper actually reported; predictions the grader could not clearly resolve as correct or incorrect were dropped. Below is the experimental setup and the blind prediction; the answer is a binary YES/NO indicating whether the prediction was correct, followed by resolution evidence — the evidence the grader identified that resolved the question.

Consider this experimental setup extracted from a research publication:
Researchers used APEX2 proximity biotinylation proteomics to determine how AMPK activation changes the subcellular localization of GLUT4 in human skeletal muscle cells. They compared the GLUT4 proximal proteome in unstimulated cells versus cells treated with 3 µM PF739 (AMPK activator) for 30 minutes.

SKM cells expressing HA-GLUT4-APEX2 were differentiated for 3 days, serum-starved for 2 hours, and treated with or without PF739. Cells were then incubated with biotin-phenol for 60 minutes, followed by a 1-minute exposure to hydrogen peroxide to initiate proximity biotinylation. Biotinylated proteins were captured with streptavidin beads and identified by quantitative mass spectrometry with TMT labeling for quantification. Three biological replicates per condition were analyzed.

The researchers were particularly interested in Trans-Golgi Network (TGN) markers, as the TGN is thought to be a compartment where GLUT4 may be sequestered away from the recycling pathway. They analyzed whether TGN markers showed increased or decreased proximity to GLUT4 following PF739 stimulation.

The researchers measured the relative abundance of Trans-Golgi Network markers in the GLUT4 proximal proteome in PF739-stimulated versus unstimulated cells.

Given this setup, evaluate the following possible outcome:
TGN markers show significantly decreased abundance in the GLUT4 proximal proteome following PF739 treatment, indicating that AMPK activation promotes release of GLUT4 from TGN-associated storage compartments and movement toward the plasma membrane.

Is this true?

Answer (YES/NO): YES